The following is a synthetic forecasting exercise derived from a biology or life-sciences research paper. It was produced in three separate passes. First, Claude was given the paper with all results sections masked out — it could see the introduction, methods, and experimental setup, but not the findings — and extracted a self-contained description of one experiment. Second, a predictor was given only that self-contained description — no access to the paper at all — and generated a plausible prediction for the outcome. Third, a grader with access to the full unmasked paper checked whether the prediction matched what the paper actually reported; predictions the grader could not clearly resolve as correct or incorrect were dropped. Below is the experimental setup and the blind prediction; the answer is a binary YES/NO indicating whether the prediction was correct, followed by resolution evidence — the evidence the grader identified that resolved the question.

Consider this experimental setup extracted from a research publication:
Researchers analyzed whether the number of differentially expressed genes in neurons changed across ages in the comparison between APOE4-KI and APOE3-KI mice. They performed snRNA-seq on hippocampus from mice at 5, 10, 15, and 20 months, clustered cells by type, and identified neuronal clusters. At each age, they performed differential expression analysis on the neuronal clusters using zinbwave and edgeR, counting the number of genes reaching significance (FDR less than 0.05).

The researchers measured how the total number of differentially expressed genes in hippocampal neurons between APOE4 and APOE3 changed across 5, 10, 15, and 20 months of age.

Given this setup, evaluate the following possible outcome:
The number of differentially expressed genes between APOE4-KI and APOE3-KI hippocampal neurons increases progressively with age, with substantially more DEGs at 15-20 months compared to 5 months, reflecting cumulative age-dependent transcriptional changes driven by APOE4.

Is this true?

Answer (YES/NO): YES